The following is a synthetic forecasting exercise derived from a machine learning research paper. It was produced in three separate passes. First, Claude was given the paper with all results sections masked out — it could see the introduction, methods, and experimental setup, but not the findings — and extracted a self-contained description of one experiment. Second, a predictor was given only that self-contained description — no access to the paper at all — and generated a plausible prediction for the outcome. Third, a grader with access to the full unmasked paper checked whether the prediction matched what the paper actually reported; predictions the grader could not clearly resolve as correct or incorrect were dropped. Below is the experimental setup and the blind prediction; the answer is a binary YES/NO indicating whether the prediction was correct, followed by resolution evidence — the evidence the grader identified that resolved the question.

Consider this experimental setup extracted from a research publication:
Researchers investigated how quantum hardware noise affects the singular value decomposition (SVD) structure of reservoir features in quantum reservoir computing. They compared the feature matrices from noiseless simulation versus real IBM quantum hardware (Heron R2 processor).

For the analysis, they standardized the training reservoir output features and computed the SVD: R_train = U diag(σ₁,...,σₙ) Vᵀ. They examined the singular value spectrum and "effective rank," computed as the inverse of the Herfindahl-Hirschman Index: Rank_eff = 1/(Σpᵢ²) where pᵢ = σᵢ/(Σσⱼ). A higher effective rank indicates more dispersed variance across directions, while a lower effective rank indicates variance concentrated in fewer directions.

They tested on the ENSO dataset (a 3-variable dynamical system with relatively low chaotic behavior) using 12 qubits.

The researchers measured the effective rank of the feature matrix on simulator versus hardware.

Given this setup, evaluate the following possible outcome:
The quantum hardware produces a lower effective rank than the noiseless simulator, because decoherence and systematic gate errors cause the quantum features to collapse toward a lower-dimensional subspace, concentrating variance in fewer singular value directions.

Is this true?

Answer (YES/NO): YES